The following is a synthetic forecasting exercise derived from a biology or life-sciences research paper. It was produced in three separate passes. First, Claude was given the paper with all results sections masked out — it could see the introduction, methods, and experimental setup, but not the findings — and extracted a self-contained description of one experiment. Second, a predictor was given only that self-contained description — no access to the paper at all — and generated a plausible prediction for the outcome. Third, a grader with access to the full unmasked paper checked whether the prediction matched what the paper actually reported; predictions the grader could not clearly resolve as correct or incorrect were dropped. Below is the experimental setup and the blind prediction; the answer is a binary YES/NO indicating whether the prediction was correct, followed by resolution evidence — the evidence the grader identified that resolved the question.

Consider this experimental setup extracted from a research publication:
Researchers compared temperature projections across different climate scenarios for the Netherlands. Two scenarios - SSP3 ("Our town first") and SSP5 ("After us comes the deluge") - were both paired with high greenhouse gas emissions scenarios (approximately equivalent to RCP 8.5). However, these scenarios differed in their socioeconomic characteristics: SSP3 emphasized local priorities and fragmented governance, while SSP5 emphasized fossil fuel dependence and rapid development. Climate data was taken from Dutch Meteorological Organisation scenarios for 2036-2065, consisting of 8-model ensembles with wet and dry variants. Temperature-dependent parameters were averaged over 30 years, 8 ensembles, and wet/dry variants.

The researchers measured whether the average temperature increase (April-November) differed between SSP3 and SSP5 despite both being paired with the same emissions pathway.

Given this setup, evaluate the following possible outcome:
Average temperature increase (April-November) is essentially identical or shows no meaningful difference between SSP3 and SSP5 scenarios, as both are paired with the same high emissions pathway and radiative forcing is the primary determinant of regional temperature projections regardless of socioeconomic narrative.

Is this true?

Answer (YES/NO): YES